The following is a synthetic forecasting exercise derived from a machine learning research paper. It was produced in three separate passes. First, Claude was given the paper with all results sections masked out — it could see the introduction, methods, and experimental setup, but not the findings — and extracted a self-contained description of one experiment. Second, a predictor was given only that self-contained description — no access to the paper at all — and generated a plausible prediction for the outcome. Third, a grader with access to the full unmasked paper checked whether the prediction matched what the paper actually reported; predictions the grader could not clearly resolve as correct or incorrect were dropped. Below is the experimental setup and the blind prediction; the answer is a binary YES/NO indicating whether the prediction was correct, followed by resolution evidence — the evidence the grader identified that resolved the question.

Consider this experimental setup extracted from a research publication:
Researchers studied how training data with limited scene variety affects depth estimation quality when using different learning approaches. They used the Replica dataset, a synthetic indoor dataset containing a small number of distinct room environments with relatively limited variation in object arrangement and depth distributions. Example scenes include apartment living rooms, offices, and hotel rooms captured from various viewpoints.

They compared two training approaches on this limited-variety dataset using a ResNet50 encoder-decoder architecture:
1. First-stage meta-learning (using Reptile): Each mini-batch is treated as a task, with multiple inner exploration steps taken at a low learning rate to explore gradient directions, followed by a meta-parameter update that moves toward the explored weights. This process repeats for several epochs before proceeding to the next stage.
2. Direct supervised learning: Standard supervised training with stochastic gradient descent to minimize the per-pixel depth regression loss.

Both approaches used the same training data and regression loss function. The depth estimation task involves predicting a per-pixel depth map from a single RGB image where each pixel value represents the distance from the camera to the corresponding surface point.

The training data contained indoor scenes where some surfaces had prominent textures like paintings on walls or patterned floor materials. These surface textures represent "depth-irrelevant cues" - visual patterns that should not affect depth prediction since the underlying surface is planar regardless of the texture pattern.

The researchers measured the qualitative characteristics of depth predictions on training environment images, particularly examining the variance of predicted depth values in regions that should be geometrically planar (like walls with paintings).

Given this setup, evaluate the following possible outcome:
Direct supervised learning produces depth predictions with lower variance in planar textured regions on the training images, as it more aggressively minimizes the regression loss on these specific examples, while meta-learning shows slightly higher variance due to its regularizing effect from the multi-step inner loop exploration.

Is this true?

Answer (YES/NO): NO